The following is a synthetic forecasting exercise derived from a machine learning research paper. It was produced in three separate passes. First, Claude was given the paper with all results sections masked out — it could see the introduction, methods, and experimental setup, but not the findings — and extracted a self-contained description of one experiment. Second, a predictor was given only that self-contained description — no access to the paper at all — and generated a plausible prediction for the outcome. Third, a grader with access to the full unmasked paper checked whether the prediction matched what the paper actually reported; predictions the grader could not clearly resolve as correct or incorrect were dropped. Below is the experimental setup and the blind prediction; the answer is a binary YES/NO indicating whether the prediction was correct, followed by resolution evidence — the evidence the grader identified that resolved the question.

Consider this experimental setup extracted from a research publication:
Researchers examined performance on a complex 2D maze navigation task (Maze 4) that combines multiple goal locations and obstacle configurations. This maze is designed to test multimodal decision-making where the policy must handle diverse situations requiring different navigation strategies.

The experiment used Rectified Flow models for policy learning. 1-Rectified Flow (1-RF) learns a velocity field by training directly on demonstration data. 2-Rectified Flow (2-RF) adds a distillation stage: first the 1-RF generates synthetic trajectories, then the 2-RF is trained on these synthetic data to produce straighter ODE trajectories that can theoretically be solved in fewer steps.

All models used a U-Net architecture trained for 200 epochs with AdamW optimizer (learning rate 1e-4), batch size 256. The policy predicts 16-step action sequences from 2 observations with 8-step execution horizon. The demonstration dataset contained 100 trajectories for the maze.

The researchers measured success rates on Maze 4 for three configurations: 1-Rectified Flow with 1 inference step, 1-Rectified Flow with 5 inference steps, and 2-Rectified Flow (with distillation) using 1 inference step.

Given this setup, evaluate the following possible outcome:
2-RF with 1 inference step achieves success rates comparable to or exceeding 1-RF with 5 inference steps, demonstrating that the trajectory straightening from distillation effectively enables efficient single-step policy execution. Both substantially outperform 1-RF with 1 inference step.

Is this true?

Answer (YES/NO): NO